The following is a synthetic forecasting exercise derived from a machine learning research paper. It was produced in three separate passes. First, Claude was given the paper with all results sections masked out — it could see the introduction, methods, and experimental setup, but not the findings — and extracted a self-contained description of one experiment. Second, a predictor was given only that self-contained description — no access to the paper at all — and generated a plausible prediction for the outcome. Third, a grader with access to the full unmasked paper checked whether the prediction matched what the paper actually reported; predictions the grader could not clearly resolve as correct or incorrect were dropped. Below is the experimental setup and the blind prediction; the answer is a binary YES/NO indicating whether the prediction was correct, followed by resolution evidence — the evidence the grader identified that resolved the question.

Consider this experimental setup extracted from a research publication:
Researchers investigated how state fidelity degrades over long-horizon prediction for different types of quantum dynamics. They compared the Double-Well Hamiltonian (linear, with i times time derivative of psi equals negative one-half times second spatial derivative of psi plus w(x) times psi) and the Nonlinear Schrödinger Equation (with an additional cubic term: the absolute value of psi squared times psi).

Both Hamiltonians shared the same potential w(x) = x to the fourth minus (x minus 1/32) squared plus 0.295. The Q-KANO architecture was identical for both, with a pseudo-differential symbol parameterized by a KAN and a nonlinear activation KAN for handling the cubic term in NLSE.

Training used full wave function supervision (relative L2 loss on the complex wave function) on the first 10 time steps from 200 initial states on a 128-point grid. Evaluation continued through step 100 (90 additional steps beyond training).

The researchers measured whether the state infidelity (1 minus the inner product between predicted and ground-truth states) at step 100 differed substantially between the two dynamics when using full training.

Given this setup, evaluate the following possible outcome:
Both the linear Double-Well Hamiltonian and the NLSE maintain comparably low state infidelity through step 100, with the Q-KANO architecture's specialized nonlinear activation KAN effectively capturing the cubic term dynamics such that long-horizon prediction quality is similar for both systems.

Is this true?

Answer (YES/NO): YES